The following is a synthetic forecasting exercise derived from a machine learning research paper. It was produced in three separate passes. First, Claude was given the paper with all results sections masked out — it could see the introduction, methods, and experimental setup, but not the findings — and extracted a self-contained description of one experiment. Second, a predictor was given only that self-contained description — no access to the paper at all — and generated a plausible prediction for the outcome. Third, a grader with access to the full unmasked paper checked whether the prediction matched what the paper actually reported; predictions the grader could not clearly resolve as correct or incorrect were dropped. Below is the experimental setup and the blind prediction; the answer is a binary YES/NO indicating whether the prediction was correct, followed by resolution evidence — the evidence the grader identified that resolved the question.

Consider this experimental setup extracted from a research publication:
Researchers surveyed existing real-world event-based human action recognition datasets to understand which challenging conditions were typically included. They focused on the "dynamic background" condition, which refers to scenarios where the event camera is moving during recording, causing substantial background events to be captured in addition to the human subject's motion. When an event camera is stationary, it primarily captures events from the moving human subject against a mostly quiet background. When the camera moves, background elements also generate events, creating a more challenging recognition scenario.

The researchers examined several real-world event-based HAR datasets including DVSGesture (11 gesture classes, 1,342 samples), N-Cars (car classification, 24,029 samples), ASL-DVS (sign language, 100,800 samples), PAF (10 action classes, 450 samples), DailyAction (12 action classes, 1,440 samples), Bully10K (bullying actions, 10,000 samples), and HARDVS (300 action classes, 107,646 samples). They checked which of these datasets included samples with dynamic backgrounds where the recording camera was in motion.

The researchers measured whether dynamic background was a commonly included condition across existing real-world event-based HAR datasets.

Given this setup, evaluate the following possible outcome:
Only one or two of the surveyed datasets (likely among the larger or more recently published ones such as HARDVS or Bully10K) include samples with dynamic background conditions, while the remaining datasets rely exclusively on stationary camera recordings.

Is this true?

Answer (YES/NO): NO